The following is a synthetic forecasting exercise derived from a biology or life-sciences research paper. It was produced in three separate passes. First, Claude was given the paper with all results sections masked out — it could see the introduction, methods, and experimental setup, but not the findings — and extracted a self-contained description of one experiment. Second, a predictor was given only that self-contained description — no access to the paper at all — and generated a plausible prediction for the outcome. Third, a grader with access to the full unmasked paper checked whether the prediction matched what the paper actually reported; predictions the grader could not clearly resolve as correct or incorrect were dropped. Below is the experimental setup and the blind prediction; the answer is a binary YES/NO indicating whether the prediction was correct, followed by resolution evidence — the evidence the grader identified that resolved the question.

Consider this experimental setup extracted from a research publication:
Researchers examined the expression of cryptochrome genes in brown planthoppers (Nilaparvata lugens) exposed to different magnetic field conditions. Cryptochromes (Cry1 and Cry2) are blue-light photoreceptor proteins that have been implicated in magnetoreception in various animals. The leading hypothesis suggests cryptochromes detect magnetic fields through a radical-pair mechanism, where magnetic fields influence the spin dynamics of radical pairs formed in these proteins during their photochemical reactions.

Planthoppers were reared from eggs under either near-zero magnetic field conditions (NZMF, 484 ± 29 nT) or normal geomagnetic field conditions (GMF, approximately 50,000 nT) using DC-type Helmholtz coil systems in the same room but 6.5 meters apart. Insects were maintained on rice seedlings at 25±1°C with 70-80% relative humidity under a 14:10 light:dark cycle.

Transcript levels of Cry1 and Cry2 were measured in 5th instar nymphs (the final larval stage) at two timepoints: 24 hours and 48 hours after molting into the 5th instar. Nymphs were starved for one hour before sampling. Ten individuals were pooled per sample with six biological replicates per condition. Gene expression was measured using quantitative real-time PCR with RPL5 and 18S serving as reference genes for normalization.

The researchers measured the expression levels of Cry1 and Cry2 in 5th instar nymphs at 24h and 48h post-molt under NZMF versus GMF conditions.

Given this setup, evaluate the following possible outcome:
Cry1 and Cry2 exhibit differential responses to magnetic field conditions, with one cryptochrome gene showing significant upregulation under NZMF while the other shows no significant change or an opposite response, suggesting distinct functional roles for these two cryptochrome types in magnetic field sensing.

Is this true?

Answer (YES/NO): YES